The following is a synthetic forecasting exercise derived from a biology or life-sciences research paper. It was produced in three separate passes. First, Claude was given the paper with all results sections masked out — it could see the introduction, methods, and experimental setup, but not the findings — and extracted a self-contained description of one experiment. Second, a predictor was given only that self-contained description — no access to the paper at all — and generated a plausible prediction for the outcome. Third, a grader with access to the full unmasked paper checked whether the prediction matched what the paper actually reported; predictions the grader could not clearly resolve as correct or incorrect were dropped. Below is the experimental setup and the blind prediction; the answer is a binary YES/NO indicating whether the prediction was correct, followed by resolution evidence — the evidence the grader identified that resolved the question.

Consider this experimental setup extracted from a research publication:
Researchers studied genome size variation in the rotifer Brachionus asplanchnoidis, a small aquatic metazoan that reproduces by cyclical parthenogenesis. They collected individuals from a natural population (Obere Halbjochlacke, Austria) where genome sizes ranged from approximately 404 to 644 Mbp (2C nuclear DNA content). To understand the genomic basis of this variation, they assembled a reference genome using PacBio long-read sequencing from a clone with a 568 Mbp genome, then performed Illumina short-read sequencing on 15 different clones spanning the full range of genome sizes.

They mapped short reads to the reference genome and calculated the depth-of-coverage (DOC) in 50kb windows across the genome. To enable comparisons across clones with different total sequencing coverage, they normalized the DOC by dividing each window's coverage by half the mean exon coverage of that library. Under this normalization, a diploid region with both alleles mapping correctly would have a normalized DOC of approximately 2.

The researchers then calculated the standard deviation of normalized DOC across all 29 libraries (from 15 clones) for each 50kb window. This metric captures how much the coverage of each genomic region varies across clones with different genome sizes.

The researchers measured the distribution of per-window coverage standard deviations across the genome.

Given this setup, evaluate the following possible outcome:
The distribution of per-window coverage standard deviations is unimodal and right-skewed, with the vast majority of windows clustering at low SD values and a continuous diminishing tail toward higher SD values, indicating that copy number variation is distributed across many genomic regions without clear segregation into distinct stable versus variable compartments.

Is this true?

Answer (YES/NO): NO